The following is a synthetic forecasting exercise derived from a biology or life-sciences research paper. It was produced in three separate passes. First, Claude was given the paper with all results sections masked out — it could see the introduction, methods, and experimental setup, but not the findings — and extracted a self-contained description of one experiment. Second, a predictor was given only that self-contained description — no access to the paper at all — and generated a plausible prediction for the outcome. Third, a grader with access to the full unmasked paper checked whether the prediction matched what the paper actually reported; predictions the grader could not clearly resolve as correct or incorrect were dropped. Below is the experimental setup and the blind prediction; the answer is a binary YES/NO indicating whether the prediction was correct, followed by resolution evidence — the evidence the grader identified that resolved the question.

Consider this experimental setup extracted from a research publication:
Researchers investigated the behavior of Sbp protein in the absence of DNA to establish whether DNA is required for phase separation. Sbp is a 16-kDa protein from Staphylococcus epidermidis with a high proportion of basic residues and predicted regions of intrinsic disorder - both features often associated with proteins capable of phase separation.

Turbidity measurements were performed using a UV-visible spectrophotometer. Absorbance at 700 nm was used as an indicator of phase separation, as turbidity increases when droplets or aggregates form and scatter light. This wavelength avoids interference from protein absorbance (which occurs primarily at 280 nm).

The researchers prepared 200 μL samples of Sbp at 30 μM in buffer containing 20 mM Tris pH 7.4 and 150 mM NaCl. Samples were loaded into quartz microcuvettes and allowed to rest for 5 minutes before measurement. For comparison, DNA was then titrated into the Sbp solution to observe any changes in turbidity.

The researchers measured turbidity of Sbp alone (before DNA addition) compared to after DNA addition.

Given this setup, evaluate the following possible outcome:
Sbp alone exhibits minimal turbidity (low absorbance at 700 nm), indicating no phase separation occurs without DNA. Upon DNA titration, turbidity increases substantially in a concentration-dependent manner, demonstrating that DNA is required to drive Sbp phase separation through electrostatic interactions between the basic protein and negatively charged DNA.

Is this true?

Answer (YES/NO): YES